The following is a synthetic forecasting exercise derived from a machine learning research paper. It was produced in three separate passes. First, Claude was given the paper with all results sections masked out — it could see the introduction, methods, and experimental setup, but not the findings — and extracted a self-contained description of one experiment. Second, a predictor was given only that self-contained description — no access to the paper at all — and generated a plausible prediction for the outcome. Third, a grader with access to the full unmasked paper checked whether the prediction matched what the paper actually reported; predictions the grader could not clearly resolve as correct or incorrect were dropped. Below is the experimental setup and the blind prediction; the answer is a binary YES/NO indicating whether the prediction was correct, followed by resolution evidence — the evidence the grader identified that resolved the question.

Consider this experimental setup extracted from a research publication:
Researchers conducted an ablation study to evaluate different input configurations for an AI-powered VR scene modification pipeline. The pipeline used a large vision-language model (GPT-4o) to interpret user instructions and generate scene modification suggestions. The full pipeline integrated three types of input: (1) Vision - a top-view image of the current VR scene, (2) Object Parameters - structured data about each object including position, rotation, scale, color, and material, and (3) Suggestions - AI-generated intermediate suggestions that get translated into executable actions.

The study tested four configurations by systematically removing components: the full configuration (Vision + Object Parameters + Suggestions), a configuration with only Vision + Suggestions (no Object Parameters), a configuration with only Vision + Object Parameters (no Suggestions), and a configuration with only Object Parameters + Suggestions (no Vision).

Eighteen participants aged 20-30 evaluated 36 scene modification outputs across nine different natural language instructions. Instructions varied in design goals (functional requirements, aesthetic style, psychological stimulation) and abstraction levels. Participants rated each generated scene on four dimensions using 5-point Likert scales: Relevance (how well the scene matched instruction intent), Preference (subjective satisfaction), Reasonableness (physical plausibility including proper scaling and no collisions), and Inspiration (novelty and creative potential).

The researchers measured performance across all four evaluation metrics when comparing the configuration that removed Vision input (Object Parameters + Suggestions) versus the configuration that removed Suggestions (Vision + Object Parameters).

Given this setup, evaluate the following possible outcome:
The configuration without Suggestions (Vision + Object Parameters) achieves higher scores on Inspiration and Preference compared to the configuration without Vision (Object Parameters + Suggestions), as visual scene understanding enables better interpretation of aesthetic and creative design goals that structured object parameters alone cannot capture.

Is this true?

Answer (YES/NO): NO